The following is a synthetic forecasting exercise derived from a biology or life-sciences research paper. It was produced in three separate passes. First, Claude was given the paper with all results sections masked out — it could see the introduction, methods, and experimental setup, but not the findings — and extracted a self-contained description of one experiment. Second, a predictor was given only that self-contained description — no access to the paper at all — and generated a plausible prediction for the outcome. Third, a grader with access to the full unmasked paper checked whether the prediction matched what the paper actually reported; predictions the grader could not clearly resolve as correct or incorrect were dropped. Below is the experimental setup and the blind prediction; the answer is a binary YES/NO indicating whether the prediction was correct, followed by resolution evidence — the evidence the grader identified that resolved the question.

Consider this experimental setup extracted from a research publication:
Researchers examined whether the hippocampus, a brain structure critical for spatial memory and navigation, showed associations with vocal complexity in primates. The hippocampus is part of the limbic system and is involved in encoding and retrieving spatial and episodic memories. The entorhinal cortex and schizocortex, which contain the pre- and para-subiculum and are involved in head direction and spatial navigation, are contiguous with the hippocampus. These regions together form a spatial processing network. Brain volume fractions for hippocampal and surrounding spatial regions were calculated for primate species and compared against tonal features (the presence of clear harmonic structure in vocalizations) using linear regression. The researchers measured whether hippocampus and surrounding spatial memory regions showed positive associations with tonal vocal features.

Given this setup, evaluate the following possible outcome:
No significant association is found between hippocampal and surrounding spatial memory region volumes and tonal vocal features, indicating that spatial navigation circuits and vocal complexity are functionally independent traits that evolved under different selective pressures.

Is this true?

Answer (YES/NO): NO